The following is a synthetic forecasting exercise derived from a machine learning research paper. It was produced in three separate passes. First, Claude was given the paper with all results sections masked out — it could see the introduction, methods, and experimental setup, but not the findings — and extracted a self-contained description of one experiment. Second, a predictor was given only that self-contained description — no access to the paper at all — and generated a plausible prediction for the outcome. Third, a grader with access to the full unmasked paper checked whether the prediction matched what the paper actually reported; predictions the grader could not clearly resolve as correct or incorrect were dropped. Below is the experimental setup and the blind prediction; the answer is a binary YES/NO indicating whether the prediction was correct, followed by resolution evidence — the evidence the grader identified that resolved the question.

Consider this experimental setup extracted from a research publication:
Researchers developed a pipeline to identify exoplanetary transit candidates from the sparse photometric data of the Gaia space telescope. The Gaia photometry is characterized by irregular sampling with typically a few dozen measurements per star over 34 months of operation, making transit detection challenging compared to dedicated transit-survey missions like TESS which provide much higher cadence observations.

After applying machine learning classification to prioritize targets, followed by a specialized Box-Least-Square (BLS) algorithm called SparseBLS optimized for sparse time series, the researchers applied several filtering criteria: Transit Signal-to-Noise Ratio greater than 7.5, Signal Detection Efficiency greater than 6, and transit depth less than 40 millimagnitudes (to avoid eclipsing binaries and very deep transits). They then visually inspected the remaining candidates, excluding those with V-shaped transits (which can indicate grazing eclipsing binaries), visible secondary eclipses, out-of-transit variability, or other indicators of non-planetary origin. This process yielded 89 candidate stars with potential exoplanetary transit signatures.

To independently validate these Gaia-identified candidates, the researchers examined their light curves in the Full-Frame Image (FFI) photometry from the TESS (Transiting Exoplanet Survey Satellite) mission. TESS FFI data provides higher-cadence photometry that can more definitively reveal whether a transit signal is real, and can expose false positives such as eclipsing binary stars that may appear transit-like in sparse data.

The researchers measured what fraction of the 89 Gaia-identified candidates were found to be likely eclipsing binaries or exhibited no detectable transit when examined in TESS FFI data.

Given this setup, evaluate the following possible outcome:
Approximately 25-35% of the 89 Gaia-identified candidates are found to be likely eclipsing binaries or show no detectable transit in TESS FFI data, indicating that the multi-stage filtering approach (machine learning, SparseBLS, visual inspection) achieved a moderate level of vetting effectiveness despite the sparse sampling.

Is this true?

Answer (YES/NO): NO